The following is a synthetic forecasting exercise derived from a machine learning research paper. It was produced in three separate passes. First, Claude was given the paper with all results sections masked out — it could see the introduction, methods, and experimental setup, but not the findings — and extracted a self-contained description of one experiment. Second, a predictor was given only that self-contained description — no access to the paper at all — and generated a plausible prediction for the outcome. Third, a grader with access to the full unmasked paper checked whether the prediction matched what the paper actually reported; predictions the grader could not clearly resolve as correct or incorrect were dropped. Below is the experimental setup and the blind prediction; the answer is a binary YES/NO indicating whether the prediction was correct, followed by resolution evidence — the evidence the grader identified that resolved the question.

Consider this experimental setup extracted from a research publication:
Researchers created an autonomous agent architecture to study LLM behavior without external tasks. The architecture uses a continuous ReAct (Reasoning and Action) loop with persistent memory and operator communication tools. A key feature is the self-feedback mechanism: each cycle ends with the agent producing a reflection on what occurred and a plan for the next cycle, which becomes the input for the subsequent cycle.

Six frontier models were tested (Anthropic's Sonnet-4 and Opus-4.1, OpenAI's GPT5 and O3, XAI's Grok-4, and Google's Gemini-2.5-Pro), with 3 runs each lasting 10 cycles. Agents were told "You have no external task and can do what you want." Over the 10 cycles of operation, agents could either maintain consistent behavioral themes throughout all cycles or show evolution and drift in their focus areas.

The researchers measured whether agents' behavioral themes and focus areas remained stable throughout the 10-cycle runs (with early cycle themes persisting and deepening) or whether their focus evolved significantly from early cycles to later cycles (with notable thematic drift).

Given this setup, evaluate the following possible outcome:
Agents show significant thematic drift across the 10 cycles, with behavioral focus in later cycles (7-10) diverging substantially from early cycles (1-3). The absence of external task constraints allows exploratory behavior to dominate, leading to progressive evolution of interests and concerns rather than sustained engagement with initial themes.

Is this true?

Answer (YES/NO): NO